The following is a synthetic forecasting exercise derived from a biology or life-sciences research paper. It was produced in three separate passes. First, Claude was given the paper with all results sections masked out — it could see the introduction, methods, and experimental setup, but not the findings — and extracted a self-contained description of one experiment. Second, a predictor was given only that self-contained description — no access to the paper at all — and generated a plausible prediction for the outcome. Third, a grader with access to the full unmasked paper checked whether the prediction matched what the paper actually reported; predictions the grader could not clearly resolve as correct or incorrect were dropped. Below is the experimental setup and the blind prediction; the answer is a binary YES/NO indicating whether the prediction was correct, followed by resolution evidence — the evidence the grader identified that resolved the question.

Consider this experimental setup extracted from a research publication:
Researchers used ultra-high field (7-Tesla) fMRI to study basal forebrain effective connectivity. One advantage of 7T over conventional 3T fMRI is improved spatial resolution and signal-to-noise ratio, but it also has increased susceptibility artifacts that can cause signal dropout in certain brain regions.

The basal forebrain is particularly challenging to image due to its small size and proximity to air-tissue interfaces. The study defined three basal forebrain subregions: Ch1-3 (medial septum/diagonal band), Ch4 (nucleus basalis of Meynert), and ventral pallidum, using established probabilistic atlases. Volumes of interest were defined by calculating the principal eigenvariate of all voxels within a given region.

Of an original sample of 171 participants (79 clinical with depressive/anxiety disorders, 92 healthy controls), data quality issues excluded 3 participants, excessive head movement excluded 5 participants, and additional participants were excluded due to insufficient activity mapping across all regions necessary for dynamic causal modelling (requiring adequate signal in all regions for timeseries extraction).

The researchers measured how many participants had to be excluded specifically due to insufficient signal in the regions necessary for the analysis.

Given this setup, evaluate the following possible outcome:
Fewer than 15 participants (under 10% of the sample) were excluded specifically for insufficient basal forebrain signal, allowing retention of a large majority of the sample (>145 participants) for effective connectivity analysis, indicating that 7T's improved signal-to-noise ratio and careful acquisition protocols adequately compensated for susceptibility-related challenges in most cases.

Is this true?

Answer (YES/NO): NO